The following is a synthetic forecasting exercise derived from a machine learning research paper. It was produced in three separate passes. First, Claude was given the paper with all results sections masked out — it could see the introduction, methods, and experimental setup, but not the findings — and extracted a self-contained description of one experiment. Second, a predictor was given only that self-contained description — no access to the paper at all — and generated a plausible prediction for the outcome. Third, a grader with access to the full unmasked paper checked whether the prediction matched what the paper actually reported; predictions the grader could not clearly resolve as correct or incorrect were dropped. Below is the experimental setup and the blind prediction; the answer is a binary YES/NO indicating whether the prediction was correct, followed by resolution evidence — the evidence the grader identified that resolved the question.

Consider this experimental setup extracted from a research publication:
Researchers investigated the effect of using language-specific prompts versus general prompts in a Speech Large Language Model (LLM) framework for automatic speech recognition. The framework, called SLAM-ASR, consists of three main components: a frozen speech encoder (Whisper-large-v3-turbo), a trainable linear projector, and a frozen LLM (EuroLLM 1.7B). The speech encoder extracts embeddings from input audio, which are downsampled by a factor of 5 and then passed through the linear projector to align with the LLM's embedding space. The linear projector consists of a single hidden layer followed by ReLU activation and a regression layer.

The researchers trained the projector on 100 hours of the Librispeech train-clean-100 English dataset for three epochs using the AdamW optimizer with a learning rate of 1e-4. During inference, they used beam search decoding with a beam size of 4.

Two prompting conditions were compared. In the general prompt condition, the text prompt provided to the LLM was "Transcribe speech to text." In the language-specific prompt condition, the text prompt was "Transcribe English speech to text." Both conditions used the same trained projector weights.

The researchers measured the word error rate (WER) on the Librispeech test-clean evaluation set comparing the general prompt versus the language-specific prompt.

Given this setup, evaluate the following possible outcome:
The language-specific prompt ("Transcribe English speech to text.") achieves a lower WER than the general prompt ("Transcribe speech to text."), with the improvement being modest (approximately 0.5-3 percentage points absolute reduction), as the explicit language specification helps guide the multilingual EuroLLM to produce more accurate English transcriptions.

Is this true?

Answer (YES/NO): YES